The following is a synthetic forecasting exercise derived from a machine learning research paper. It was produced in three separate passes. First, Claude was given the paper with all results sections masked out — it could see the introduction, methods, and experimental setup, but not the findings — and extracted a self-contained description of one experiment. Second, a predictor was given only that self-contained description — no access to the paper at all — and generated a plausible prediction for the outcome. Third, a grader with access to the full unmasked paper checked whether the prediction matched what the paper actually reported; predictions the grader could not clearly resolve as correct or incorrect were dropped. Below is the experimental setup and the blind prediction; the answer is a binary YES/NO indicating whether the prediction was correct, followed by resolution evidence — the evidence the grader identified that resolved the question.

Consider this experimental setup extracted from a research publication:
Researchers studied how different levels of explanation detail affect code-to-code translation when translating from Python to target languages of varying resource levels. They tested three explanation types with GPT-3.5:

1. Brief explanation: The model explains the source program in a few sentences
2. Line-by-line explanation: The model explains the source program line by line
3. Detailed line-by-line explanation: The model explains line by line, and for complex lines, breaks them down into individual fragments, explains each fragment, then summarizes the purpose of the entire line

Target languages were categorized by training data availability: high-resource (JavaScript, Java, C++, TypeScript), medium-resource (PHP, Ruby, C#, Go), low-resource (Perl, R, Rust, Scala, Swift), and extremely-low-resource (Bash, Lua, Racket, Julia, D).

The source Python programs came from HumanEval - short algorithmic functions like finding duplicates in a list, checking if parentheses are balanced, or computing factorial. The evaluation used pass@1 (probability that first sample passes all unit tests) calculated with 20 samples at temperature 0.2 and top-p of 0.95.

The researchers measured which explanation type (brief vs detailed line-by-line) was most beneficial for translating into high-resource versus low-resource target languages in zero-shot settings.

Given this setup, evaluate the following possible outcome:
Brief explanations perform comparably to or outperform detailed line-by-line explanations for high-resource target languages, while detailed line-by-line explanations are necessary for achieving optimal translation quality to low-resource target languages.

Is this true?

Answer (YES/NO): NO